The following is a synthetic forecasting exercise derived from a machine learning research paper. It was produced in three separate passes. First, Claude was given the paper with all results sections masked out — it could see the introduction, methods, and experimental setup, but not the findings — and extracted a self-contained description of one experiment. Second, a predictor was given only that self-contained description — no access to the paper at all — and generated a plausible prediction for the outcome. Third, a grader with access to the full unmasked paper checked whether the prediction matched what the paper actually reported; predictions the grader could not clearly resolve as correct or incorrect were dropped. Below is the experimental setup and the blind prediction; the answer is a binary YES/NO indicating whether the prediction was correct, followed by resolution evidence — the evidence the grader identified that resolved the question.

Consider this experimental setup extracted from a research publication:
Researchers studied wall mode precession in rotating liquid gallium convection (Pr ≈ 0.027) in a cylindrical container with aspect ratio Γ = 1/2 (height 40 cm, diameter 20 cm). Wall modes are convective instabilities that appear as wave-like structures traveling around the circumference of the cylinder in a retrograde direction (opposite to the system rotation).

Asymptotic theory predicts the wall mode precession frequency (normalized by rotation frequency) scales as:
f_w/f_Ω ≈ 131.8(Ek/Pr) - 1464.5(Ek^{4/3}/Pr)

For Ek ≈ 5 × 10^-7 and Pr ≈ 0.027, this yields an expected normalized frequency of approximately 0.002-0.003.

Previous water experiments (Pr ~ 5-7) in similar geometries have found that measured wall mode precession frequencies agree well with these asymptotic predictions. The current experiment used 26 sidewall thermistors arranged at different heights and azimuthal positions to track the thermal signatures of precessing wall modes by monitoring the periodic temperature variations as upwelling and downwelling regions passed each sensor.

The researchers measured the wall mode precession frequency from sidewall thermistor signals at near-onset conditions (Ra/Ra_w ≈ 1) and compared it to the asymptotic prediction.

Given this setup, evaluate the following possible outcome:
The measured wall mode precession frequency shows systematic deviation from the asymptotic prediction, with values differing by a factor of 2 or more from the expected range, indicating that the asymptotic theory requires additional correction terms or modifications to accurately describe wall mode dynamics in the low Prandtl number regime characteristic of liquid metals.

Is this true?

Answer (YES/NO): NO